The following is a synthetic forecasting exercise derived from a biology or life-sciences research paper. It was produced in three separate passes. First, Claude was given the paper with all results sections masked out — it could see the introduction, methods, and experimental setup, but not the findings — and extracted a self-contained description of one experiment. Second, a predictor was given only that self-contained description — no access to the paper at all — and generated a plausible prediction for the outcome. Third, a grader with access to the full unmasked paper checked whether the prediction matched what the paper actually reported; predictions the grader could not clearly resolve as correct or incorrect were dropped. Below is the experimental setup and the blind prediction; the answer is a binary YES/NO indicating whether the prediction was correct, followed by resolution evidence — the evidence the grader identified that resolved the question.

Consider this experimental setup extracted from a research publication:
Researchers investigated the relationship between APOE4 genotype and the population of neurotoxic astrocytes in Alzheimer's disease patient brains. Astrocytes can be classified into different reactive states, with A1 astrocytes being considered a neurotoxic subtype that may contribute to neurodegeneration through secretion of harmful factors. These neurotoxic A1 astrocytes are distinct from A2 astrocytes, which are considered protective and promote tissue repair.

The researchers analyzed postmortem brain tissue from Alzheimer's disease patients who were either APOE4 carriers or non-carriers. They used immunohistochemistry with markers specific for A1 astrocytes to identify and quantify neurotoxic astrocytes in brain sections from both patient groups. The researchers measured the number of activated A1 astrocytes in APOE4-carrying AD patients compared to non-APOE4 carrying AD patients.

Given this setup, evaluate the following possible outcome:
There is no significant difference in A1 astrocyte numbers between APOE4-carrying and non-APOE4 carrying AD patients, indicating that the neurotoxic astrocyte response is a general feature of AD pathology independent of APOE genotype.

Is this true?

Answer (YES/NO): NO